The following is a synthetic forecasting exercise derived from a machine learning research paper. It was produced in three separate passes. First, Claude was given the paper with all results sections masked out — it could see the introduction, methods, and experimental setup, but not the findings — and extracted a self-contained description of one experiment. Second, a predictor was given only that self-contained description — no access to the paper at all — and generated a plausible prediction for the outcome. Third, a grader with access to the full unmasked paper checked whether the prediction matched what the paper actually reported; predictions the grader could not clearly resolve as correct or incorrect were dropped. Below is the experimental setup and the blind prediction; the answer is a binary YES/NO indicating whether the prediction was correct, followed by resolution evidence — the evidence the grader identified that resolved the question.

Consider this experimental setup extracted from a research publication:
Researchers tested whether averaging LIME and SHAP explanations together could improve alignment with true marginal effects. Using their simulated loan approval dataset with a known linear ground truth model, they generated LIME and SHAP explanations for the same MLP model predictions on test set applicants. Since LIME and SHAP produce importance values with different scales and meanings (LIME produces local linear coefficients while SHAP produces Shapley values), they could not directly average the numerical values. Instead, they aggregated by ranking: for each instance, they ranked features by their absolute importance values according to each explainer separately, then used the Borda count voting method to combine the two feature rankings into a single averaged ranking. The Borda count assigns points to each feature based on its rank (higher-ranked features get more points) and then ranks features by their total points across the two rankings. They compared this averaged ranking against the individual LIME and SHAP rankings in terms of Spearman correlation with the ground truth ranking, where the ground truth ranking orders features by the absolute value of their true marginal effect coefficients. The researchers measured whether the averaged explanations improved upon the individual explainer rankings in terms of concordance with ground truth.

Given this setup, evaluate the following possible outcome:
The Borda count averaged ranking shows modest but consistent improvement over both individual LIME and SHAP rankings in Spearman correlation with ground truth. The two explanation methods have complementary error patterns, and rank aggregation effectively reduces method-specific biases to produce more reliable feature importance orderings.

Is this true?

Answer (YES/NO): NO